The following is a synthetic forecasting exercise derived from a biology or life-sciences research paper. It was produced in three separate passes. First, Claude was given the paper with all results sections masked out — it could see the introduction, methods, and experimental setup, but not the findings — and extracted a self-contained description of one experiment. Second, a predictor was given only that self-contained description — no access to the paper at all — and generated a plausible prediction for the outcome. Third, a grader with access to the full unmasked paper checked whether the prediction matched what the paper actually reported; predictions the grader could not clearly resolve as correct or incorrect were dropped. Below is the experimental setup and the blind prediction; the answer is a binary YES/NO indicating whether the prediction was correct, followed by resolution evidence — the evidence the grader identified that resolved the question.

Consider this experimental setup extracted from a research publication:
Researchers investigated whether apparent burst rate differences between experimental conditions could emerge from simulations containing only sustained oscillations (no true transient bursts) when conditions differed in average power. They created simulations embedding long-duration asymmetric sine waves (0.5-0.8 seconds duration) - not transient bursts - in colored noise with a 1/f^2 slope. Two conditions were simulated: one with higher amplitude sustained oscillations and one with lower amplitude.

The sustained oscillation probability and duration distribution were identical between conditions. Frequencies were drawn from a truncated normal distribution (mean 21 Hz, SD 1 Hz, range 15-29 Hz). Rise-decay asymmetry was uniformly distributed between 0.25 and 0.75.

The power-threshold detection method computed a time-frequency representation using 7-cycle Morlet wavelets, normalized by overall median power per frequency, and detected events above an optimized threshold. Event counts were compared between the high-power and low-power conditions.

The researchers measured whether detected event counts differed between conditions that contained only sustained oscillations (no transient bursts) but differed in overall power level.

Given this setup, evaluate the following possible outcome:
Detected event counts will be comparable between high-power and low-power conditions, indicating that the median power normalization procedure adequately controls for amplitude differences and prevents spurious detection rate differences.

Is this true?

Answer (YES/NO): NO